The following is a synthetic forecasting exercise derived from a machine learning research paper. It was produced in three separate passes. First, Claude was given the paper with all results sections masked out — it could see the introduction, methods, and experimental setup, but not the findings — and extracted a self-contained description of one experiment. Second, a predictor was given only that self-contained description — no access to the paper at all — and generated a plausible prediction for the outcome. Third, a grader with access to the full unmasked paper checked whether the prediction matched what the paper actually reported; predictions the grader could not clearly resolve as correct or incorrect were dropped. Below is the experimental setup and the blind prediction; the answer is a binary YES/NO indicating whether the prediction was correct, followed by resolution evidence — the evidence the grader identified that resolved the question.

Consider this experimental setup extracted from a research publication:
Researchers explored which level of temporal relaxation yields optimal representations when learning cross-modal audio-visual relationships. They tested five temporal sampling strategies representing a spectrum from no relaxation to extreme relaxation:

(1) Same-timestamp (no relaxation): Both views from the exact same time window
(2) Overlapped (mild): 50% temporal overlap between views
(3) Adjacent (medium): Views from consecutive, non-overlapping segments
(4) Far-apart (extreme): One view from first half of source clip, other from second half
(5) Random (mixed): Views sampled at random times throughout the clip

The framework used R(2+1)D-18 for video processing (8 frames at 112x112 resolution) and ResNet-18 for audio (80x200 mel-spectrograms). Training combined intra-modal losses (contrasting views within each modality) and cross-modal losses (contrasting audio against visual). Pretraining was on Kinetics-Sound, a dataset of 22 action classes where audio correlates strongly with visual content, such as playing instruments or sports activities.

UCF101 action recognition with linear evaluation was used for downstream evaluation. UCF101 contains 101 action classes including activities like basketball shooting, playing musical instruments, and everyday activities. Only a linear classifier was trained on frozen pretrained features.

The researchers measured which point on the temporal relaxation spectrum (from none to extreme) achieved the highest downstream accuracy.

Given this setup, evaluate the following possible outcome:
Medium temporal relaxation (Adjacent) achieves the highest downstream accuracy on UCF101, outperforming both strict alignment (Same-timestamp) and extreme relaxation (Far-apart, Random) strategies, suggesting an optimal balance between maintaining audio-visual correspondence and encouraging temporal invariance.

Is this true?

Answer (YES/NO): NO